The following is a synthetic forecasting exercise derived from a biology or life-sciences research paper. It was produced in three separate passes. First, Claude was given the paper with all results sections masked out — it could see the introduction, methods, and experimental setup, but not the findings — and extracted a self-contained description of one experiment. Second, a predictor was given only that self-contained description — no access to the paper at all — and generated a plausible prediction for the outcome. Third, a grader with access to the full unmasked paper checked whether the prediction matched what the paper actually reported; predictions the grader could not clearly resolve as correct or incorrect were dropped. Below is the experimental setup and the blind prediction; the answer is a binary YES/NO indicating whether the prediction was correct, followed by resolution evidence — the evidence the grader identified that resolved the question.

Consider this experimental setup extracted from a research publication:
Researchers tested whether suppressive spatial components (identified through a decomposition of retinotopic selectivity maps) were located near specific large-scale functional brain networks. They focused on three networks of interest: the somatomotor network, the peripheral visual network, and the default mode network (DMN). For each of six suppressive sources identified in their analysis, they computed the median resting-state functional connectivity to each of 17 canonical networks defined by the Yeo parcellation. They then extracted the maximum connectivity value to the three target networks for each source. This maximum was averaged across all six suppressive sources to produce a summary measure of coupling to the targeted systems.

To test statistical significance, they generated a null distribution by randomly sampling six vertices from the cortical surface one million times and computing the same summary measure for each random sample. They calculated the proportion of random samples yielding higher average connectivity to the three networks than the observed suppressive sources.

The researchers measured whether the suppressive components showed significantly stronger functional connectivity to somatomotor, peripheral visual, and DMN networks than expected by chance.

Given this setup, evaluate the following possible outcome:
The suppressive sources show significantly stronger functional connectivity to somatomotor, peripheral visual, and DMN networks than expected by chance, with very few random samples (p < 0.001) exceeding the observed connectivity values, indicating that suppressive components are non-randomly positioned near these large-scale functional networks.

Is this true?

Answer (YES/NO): NO